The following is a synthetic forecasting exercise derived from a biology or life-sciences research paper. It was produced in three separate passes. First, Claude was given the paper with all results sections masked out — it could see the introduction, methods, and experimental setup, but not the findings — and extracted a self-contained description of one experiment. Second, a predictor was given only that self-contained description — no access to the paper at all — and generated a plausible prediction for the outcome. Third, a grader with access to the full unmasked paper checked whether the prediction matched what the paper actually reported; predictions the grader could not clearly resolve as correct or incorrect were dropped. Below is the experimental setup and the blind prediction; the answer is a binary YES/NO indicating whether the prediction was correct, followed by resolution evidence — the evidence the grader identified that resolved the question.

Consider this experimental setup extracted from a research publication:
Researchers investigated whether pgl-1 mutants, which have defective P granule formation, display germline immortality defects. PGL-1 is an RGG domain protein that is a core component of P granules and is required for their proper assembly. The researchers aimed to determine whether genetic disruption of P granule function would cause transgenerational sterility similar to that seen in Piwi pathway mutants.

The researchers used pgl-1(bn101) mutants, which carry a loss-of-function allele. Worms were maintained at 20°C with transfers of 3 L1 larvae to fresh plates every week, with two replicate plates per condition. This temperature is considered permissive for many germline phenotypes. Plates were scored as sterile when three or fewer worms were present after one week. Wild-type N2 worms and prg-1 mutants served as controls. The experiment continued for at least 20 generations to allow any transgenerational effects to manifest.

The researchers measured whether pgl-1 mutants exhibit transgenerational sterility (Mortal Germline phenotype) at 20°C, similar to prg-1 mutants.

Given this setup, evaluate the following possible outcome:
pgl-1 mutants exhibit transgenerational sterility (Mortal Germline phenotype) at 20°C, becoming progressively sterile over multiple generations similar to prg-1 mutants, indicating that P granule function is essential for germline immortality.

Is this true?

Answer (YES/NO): NO